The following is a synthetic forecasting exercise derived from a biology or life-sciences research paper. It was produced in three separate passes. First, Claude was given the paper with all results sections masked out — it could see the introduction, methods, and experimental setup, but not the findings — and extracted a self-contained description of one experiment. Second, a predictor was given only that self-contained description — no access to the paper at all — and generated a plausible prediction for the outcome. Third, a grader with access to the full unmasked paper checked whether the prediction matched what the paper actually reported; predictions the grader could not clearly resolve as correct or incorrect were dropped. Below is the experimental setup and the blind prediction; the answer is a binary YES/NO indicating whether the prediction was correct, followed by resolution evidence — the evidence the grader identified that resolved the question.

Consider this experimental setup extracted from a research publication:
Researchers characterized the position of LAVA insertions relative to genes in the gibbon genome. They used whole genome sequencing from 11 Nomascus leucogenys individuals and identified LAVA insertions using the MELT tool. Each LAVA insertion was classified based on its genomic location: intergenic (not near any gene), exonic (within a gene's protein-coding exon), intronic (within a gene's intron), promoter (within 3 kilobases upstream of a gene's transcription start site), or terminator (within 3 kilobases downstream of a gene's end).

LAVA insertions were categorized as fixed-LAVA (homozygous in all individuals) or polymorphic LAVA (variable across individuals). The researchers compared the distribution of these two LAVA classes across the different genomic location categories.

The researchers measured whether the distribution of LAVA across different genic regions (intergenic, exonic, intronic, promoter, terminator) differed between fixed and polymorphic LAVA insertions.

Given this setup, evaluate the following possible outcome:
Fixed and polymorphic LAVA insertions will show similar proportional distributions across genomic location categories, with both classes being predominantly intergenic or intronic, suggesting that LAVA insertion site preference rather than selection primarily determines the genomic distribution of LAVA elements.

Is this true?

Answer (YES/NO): YES